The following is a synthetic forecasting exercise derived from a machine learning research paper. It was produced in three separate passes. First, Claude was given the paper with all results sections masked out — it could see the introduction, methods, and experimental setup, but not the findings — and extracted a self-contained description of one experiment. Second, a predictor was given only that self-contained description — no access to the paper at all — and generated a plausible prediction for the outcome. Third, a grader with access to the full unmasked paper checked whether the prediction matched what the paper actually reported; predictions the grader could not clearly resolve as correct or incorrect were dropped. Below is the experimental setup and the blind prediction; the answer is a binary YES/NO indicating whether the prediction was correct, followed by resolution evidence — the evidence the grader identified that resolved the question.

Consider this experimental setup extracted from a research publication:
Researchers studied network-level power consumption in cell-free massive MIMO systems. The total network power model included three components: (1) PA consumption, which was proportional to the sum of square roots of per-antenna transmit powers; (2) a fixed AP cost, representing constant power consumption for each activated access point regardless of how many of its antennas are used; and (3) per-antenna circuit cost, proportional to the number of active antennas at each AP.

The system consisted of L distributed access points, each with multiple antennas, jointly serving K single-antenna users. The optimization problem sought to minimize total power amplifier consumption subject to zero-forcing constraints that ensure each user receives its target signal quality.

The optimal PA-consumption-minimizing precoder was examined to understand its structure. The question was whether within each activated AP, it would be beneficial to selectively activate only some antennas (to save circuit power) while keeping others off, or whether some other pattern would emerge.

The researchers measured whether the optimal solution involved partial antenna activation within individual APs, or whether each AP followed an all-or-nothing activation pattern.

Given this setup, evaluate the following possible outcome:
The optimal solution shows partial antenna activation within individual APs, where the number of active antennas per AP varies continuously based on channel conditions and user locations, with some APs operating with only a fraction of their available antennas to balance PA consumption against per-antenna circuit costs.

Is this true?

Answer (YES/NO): NO